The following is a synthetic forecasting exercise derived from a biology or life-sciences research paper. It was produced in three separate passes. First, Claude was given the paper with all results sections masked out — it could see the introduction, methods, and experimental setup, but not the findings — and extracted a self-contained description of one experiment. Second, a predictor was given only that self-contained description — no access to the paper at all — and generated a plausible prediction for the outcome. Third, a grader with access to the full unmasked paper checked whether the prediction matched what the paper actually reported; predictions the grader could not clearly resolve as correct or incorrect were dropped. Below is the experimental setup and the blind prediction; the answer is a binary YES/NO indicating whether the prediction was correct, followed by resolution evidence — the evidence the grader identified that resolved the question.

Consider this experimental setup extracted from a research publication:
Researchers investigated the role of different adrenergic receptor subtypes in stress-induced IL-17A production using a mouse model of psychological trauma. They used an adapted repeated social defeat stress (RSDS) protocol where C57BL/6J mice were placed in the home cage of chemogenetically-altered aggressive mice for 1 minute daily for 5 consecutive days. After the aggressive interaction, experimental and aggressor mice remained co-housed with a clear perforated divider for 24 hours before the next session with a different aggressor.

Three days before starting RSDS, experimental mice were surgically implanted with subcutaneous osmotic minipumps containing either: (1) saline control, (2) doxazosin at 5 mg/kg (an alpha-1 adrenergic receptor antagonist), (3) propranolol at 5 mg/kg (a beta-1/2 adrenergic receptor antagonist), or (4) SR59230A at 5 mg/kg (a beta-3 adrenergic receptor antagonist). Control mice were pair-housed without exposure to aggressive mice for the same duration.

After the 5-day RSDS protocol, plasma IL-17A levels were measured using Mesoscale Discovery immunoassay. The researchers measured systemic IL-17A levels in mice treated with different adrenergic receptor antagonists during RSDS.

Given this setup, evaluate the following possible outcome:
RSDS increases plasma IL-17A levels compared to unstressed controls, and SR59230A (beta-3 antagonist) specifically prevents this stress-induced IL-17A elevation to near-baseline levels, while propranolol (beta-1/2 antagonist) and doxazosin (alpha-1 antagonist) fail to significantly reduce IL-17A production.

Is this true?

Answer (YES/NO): NO